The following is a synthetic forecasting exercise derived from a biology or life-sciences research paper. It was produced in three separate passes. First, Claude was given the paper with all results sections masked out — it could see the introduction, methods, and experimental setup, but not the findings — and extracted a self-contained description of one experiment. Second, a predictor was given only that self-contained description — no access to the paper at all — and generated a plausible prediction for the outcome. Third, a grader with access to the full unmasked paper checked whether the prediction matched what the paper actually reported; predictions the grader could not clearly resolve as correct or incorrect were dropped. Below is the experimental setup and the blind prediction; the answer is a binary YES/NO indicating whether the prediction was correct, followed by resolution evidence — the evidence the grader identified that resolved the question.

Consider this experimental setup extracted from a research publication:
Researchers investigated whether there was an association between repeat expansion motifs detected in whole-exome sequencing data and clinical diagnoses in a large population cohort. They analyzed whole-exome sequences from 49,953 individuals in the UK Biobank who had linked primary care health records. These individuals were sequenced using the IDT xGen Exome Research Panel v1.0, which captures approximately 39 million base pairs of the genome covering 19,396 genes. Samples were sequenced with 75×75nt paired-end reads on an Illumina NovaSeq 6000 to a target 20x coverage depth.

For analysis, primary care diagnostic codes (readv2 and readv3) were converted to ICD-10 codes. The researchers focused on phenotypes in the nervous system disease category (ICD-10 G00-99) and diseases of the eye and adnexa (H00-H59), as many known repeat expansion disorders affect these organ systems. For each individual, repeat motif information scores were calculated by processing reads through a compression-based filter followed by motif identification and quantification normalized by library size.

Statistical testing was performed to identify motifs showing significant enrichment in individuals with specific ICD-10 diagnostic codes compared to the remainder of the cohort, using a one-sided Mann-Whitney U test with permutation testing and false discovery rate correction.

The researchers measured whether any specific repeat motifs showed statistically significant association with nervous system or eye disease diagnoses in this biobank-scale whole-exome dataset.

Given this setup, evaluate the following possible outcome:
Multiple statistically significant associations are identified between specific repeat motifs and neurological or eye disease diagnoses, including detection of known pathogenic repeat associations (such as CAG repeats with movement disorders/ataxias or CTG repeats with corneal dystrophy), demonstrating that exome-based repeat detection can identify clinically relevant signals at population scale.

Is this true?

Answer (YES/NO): YES